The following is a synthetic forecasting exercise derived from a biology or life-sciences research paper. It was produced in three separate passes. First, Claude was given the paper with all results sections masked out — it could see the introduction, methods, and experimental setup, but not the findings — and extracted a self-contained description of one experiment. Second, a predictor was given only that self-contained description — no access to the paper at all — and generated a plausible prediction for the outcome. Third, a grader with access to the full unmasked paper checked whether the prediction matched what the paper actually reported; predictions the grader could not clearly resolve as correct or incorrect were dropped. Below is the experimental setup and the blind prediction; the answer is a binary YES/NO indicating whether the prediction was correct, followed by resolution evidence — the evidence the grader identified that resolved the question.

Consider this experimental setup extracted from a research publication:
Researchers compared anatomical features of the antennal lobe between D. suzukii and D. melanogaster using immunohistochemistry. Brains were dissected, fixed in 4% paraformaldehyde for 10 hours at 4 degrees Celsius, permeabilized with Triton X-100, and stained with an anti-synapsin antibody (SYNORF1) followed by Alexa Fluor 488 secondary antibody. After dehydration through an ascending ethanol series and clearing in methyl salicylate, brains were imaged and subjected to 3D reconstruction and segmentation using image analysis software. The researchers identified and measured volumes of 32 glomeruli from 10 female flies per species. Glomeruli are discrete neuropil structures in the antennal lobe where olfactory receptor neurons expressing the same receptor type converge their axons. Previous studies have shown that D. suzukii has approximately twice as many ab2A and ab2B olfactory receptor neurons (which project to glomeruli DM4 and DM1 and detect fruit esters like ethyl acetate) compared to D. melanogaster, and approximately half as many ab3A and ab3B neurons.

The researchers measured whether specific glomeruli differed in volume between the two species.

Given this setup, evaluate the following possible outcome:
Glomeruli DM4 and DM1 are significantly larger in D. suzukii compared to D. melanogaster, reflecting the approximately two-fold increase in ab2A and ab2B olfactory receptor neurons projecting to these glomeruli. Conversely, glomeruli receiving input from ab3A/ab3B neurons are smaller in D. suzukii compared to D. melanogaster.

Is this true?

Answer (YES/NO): NO